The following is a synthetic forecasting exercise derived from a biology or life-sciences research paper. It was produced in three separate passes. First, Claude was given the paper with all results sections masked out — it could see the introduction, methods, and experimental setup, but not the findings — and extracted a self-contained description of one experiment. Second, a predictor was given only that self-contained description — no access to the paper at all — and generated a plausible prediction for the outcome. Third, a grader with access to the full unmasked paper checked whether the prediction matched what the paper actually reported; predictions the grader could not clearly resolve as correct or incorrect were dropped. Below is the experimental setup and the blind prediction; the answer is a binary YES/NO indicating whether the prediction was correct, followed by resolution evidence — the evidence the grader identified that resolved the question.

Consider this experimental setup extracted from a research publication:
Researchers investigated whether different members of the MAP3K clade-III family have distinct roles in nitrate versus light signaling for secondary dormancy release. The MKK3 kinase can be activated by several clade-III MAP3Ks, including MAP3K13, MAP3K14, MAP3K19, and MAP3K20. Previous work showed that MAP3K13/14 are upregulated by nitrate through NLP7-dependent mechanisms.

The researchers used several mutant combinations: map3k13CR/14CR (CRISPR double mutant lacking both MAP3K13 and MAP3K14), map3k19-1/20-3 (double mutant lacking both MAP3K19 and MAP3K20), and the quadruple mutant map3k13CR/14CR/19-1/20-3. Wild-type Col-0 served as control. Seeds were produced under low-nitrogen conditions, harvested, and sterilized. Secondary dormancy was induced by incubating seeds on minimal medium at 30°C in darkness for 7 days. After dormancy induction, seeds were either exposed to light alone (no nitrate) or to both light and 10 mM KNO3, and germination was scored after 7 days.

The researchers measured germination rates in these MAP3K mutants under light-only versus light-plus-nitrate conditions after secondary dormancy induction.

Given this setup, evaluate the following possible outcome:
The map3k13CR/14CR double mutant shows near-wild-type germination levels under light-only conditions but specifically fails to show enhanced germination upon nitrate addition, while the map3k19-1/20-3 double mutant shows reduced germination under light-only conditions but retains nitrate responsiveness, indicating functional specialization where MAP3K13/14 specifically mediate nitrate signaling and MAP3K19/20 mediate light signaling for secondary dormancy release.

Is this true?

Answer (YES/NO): NO